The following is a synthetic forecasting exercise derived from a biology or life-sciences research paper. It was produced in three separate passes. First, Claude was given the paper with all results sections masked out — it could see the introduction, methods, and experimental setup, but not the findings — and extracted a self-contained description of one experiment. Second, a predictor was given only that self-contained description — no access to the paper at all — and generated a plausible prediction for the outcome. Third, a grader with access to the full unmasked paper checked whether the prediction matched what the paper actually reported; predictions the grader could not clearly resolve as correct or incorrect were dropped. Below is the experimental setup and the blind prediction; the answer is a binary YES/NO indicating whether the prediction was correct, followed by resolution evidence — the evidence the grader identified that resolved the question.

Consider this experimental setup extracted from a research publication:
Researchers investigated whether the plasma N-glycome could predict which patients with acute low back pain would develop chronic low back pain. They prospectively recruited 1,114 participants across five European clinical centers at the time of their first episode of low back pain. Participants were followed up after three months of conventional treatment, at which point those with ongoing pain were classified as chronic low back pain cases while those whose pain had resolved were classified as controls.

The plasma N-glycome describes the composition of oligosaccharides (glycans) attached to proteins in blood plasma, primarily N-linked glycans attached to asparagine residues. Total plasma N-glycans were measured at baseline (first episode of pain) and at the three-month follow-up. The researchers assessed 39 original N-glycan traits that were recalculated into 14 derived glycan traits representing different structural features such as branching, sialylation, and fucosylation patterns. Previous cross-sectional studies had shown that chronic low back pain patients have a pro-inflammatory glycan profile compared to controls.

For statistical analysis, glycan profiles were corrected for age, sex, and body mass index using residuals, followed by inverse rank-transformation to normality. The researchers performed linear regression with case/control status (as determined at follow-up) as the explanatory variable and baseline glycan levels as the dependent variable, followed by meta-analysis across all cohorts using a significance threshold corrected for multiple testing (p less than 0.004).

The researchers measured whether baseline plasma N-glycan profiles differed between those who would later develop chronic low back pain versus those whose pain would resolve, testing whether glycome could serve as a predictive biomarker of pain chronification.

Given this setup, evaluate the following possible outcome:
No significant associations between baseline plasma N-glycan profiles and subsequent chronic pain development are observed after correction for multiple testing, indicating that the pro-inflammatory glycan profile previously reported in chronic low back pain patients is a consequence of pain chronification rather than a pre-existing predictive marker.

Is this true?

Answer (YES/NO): YES